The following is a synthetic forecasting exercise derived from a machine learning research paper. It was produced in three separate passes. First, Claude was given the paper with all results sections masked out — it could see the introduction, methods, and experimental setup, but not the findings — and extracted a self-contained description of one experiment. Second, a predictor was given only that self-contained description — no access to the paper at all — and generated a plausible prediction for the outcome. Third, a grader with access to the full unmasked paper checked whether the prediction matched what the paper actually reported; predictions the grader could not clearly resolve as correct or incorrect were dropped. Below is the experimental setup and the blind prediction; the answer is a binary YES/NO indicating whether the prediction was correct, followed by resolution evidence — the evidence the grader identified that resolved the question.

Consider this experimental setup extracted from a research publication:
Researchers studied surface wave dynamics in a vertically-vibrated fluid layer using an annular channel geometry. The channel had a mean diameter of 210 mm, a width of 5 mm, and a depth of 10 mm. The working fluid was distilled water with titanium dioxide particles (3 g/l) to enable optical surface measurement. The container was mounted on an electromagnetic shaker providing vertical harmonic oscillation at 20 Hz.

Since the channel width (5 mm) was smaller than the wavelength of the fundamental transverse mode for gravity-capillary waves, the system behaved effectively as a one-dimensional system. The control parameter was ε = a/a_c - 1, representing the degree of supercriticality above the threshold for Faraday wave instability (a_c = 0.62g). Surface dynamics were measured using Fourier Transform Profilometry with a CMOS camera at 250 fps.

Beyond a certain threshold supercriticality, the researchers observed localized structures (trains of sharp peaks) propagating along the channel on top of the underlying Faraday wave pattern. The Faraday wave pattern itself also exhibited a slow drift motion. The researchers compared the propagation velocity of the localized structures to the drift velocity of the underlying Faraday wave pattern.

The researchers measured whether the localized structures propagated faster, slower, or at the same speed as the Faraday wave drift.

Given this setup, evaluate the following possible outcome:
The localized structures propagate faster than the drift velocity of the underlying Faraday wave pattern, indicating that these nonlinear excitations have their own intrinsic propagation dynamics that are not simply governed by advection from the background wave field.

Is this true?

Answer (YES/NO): YES